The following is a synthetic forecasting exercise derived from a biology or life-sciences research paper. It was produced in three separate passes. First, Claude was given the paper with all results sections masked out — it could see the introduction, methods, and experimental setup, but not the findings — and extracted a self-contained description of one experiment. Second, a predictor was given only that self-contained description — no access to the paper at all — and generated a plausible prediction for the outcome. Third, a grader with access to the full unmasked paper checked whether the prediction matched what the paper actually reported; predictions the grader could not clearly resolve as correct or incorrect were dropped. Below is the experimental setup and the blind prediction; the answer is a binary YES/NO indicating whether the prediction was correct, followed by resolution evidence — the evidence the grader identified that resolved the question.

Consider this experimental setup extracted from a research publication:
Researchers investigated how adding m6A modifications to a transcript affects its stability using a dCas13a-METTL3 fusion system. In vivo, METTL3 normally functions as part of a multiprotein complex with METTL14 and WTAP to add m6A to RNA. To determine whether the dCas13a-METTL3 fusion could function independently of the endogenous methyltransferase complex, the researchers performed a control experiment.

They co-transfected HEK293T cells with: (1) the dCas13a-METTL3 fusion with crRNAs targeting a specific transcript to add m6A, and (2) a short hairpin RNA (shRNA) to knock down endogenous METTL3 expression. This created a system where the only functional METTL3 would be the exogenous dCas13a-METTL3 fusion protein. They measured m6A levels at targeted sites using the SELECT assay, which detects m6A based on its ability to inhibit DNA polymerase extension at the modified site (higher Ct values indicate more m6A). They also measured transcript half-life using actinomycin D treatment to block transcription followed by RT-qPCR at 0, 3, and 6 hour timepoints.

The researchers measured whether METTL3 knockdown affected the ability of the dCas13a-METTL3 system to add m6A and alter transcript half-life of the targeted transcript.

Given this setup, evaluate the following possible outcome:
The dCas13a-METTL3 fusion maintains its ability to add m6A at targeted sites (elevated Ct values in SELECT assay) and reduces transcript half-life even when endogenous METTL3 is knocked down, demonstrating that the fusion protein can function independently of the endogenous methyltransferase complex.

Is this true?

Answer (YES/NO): NO